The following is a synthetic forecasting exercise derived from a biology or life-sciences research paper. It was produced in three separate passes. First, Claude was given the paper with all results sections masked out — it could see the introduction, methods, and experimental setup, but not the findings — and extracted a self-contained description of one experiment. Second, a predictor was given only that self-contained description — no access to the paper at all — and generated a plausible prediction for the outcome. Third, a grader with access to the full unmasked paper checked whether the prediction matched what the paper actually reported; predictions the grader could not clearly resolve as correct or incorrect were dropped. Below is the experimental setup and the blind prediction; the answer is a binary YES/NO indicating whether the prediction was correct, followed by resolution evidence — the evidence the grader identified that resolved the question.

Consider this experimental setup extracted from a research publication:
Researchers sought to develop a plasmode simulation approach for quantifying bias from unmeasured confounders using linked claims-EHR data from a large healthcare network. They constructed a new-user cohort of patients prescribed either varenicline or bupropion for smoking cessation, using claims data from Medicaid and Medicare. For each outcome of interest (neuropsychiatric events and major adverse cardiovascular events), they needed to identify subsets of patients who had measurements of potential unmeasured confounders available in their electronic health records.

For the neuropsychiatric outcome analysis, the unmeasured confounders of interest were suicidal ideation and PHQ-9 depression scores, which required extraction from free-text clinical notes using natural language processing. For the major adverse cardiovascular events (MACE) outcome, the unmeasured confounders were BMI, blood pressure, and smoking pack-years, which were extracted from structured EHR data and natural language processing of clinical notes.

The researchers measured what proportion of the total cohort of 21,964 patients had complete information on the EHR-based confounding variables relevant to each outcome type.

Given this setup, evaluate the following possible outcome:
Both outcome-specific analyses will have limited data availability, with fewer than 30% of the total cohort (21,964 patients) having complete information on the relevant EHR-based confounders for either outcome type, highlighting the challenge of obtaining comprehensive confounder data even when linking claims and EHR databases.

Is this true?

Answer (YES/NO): NO